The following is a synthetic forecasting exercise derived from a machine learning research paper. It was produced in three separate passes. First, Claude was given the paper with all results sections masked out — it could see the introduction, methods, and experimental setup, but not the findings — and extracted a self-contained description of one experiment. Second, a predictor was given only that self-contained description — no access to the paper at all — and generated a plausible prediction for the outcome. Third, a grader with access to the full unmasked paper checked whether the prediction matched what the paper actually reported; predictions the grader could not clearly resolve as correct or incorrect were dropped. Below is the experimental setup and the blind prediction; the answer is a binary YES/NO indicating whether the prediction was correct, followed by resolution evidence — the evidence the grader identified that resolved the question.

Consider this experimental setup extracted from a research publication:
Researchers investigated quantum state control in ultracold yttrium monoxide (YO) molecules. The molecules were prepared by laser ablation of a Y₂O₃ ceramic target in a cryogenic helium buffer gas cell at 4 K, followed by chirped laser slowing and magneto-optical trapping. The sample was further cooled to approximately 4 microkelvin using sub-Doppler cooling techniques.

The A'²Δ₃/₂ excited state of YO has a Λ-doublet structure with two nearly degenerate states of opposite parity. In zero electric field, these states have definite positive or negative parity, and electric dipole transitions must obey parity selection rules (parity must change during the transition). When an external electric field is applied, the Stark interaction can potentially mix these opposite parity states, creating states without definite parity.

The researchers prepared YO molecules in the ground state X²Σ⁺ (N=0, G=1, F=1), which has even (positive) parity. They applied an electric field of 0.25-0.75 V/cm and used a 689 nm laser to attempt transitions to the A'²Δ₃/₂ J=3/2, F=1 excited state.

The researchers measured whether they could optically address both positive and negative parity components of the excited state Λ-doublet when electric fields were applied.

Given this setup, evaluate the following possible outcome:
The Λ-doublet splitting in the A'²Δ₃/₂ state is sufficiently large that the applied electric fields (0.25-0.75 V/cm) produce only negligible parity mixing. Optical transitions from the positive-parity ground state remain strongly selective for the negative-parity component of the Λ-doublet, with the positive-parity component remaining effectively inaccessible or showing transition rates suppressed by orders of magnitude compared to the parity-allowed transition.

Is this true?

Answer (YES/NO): NO